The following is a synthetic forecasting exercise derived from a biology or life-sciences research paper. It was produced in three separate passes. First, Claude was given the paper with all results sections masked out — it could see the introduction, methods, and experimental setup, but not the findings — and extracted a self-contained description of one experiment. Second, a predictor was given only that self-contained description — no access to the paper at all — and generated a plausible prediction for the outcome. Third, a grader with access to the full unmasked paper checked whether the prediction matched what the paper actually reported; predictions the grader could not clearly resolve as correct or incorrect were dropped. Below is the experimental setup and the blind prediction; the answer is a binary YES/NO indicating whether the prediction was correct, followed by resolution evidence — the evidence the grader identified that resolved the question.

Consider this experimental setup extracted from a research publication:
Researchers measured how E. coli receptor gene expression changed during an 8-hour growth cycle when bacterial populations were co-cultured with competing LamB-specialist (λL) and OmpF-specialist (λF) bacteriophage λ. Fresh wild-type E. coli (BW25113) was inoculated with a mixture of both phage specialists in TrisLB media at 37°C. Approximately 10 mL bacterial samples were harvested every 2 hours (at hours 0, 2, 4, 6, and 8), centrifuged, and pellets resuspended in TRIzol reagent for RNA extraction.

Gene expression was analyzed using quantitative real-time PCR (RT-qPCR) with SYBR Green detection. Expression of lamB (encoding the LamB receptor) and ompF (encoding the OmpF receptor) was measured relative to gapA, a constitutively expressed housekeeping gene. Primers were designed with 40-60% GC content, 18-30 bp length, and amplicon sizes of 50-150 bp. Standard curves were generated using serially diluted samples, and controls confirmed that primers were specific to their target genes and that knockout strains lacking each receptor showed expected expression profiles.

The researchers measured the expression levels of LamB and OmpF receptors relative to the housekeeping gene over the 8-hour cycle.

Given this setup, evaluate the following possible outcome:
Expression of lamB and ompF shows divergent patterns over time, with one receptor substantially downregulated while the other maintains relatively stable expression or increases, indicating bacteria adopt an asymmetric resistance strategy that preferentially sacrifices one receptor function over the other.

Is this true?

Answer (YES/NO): NO